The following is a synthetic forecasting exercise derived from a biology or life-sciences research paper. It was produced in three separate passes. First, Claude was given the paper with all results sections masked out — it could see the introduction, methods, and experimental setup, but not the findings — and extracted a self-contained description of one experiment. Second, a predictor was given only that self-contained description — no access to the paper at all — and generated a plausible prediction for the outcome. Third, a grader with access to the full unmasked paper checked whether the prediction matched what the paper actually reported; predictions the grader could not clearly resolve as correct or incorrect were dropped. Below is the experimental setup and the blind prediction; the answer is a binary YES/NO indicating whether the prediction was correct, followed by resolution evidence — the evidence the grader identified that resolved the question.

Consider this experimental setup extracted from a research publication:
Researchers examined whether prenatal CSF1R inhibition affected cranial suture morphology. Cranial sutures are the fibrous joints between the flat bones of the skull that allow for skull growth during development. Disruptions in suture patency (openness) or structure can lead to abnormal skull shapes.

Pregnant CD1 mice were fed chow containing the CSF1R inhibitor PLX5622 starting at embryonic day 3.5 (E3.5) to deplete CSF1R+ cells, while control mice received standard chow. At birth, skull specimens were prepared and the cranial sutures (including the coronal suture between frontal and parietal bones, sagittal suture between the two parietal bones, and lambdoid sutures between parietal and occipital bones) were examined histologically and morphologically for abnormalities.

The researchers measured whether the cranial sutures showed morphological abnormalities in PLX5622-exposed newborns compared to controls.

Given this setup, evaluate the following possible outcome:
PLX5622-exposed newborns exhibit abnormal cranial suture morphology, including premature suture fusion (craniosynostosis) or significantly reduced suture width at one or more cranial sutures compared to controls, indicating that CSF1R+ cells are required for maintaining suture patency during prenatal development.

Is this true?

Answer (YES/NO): NO